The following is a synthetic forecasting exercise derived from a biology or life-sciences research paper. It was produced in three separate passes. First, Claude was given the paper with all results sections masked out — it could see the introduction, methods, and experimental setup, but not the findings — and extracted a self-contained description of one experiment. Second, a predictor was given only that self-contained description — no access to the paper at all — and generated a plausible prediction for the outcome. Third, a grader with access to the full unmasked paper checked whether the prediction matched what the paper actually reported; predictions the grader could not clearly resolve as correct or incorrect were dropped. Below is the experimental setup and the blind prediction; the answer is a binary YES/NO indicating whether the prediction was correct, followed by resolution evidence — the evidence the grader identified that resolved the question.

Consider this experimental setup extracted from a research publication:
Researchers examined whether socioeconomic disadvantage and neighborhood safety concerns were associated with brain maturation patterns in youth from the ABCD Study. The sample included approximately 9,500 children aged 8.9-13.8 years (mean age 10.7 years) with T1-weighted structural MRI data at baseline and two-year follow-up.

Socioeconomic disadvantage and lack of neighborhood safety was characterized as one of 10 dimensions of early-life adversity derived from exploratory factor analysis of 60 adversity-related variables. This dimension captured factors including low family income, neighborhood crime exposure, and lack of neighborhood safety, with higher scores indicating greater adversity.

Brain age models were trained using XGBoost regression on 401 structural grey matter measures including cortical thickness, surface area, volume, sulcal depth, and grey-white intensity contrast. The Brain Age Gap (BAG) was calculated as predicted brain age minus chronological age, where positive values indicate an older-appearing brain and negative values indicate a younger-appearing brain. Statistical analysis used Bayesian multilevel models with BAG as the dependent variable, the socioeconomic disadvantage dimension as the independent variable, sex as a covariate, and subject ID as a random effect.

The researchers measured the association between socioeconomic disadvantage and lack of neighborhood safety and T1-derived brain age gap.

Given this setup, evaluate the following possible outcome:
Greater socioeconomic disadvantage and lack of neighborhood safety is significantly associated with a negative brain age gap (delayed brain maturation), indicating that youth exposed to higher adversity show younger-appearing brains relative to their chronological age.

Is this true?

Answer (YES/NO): NO